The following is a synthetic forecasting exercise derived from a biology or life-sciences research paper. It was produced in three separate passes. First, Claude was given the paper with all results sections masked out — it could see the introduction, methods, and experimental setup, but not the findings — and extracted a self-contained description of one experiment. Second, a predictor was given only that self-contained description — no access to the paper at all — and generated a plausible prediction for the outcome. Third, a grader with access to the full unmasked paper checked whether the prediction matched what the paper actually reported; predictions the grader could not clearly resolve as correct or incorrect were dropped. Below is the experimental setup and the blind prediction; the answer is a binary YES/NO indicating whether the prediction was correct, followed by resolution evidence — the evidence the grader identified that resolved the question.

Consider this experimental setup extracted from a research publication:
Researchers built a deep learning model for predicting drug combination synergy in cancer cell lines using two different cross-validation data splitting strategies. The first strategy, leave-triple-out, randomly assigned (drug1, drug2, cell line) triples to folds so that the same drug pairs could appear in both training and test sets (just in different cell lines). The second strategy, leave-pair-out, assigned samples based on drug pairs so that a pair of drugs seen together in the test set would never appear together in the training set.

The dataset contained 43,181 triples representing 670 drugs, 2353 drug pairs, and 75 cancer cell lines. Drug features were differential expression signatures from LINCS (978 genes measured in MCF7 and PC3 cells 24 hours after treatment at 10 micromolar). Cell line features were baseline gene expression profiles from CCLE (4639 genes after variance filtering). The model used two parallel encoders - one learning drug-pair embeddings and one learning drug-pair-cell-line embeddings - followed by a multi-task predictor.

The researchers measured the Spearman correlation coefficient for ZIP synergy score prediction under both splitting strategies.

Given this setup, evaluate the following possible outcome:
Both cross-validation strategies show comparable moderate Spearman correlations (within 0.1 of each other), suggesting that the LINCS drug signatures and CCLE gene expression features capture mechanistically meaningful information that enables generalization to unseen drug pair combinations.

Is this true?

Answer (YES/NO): NO